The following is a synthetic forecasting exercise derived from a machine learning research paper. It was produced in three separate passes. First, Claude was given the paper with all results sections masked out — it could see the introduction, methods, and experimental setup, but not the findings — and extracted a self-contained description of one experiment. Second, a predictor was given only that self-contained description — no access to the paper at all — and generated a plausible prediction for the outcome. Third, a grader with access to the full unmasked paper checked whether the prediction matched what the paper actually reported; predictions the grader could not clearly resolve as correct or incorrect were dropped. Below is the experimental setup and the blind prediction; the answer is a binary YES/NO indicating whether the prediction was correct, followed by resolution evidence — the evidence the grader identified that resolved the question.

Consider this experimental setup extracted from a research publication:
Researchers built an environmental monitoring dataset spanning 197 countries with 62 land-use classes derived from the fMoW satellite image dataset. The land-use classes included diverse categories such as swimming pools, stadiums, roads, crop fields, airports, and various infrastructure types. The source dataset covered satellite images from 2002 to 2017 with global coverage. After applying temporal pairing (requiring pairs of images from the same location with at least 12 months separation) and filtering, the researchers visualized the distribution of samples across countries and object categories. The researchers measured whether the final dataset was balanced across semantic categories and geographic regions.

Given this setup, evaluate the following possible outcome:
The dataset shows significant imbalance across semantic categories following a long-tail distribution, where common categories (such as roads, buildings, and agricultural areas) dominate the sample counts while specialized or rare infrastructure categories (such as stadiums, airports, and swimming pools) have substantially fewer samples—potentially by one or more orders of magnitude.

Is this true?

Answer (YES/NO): NO